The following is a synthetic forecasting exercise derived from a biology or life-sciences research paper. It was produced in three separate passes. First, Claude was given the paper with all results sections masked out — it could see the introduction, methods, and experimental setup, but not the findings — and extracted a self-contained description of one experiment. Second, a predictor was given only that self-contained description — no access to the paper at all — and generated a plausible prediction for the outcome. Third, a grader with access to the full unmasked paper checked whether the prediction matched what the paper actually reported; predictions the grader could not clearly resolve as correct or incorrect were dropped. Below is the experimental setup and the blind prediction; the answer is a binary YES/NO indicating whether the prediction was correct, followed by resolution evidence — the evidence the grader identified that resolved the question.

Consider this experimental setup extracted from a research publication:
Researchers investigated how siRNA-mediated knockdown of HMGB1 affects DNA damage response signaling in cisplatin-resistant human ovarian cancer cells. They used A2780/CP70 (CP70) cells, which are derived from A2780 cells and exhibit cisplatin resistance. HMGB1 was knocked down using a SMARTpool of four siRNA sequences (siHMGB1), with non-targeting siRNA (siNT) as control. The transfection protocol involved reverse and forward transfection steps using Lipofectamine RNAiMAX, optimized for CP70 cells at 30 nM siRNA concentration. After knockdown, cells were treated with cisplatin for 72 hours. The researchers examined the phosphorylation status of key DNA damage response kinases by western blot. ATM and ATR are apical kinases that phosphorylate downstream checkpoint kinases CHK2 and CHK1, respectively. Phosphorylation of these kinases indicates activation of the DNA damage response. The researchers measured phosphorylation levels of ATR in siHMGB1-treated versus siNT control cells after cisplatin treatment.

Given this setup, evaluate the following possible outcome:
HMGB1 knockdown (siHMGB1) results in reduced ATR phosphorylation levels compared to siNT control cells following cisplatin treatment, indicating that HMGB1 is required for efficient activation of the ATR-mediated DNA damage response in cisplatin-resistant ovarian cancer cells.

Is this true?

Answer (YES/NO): NO